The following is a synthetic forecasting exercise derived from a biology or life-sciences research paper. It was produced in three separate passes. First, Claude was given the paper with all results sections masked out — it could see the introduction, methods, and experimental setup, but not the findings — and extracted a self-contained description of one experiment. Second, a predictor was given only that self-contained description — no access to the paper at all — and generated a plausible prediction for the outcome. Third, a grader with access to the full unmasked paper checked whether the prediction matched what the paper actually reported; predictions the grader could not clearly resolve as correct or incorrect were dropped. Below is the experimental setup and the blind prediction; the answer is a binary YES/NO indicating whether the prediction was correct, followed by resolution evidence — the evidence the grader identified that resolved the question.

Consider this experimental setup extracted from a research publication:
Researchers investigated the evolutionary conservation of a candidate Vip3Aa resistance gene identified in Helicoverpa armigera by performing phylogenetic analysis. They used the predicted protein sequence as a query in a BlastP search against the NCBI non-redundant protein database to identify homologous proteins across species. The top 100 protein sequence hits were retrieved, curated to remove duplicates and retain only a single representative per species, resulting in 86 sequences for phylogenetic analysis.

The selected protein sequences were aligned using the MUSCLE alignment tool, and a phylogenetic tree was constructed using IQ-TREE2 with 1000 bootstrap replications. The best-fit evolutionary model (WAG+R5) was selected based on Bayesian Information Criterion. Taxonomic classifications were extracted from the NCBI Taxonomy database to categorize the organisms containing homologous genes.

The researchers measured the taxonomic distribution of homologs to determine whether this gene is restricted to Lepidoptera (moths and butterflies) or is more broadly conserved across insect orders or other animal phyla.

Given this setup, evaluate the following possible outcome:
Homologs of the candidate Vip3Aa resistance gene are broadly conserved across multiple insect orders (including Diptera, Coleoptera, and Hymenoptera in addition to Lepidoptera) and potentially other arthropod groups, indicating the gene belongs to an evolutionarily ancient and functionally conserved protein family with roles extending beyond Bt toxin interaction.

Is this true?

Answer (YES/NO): NO